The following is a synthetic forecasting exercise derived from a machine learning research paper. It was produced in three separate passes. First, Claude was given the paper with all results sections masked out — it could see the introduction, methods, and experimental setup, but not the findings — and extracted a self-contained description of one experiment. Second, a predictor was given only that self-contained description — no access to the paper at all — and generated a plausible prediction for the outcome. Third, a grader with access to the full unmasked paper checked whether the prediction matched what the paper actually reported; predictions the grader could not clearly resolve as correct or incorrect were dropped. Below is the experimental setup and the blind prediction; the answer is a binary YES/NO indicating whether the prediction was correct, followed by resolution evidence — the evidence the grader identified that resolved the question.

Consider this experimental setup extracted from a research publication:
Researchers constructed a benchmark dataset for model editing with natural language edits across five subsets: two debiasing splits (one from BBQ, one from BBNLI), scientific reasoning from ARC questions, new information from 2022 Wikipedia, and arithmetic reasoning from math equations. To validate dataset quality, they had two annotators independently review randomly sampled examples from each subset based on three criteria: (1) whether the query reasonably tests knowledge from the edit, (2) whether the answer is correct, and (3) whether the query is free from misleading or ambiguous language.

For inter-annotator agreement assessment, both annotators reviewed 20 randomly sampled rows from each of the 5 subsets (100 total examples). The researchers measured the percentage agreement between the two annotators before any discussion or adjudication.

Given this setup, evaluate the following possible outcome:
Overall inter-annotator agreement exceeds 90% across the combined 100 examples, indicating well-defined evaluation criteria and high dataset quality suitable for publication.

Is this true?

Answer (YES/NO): YES